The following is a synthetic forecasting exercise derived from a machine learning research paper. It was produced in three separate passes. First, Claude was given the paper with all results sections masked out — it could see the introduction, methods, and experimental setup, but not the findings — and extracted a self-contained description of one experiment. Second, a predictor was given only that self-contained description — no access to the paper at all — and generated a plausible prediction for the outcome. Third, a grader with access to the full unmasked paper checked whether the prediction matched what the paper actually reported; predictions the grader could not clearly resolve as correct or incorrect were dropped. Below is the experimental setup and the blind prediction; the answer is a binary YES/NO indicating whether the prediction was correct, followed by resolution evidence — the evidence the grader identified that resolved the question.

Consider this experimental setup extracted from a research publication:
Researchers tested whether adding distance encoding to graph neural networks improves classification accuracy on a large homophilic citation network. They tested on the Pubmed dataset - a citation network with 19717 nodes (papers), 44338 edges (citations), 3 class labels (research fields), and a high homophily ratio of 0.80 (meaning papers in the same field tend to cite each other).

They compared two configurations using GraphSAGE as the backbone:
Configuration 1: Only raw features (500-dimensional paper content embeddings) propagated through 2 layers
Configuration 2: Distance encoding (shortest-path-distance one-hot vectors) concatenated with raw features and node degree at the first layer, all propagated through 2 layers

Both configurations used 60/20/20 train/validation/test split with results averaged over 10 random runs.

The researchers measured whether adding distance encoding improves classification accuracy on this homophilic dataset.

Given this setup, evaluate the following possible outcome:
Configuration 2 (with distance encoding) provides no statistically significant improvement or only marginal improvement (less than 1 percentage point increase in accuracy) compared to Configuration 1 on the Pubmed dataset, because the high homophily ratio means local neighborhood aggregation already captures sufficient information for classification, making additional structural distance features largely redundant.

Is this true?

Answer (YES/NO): YES